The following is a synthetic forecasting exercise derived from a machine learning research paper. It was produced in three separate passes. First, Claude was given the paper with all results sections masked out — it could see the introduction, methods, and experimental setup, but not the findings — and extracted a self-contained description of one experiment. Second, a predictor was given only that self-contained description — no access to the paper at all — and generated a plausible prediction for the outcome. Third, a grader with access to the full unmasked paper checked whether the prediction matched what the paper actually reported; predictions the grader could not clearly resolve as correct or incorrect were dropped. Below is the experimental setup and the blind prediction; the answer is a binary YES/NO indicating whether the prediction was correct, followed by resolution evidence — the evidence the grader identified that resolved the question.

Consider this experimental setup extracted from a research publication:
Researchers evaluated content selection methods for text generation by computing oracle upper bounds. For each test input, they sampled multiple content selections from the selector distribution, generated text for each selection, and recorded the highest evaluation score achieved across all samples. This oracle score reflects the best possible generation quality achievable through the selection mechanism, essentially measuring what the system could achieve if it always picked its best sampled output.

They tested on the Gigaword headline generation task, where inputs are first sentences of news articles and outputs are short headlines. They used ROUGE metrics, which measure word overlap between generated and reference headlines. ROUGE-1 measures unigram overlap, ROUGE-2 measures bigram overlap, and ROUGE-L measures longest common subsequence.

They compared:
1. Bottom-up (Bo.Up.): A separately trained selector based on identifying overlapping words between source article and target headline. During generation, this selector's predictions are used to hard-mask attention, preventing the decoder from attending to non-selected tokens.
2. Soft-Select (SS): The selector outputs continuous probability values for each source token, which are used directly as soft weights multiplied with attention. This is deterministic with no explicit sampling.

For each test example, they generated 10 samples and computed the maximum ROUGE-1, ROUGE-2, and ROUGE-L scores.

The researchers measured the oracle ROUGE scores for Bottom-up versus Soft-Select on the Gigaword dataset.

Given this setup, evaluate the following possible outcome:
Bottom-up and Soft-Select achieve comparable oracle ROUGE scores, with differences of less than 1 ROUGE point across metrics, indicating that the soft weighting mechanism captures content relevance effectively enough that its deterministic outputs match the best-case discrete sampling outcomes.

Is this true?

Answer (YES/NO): NO